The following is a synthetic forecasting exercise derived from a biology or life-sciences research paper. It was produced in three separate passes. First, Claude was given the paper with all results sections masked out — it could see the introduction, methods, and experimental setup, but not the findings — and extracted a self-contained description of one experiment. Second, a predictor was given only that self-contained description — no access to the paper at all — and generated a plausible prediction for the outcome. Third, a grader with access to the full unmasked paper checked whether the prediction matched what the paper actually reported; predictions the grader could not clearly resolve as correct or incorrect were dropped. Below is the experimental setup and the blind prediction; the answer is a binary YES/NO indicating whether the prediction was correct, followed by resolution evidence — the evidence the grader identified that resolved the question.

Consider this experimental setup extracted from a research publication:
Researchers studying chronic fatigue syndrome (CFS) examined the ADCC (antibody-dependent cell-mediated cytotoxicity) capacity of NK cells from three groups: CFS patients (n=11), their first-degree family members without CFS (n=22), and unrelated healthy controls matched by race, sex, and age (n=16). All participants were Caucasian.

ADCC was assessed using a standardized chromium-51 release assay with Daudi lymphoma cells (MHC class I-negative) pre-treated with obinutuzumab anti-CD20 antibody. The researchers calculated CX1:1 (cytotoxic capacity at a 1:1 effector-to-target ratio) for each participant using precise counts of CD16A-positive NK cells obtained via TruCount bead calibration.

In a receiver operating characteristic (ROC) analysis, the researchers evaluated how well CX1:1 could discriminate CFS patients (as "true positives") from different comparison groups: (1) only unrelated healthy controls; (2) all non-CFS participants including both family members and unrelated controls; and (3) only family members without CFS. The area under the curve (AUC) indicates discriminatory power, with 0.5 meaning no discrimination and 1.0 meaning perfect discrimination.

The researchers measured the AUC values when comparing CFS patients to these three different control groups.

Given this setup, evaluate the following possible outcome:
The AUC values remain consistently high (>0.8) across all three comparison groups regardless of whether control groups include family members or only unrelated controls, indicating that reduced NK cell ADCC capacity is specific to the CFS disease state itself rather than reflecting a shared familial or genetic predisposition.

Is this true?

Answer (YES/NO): NO